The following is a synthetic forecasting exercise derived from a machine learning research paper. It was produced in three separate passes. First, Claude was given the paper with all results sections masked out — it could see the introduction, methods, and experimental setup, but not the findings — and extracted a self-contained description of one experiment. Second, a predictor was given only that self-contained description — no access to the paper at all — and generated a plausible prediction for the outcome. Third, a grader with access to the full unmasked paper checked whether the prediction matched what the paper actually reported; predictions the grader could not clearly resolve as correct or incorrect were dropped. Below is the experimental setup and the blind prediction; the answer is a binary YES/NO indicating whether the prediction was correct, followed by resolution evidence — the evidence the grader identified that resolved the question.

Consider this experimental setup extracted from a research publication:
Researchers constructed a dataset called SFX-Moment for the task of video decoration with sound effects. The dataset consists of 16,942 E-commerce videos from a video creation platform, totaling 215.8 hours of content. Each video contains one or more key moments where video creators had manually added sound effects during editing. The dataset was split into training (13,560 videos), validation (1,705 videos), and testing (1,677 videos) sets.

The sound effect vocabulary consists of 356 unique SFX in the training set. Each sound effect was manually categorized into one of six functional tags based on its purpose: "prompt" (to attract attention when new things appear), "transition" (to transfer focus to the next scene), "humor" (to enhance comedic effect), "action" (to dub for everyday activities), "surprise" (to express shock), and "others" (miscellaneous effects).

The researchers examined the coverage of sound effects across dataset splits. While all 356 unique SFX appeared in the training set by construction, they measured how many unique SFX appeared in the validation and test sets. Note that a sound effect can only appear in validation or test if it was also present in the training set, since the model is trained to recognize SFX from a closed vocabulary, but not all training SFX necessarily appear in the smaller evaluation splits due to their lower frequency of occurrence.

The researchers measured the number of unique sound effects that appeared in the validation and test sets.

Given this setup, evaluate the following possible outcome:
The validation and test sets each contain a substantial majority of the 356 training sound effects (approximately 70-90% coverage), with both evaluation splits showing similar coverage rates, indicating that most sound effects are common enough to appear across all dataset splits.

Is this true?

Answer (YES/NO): YES